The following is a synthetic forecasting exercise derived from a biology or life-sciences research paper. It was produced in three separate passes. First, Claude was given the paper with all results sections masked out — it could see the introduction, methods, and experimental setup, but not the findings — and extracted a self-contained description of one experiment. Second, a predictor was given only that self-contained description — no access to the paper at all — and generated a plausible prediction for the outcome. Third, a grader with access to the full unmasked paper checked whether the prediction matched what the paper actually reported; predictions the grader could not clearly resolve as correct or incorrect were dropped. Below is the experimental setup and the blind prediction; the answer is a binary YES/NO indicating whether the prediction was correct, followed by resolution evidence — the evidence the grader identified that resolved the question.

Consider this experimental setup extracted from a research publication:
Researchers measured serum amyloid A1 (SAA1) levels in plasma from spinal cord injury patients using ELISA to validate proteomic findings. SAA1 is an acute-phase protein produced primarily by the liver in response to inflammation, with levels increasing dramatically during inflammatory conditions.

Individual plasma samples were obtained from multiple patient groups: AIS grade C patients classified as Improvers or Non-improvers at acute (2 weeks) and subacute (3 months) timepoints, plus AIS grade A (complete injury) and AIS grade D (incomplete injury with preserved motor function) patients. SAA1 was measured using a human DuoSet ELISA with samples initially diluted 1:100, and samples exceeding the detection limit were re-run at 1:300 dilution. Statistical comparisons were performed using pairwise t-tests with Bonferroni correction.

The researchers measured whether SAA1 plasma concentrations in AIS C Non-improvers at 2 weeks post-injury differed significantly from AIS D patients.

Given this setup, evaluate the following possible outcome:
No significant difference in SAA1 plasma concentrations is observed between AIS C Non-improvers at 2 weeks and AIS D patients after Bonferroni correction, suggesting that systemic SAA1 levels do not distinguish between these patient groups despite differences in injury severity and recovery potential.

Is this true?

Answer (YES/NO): NO